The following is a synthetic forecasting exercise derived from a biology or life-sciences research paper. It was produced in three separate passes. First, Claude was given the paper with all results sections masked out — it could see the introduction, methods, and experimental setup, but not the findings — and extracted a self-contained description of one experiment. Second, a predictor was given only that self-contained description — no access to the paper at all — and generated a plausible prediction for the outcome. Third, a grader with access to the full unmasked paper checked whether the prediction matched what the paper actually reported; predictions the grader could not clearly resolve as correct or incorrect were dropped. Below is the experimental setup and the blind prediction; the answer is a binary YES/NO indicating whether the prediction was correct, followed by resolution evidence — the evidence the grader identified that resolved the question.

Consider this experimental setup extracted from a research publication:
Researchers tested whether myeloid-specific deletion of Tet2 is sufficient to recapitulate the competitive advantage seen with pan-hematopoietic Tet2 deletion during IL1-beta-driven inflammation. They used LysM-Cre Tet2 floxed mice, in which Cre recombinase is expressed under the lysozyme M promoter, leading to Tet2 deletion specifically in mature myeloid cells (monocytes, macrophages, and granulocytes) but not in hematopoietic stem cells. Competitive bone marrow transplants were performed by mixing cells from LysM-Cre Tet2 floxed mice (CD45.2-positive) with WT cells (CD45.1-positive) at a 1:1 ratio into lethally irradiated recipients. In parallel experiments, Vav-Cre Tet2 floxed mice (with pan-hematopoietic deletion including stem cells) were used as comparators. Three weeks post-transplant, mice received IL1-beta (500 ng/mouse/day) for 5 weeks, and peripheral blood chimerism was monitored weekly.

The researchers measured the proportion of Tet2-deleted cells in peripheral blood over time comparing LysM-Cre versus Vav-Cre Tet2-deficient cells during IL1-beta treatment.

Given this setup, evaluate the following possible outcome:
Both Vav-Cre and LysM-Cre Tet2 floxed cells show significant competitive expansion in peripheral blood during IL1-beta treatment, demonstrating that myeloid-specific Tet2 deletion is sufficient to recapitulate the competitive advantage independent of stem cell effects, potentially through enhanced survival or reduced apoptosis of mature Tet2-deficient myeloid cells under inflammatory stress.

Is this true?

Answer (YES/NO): NO